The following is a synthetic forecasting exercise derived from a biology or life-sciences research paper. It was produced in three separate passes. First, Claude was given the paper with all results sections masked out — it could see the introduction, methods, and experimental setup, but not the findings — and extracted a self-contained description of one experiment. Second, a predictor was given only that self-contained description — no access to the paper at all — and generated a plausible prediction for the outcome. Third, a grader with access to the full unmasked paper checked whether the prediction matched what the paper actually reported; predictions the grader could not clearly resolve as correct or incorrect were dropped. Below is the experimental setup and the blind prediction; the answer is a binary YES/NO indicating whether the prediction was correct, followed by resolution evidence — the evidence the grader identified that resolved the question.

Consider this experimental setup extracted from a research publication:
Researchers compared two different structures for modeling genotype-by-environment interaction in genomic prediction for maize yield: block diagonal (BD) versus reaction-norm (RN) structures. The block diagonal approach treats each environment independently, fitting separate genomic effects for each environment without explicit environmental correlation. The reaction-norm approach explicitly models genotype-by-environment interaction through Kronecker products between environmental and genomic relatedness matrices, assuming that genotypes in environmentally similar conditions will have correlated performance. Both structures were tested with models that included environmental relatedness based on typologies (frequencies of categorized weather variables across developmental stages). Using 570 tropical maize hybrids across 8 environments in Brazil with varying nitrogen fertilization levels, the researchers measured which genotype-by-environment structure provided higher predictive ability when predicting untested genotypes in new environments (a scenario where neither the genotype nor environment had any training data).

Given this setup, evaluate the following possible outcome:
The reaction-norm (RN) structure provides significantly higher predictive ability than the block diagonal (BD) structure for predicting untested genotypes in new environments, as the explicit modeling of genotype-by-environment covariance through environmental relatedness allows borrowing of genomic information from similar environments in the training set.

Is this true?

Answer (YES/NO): NO